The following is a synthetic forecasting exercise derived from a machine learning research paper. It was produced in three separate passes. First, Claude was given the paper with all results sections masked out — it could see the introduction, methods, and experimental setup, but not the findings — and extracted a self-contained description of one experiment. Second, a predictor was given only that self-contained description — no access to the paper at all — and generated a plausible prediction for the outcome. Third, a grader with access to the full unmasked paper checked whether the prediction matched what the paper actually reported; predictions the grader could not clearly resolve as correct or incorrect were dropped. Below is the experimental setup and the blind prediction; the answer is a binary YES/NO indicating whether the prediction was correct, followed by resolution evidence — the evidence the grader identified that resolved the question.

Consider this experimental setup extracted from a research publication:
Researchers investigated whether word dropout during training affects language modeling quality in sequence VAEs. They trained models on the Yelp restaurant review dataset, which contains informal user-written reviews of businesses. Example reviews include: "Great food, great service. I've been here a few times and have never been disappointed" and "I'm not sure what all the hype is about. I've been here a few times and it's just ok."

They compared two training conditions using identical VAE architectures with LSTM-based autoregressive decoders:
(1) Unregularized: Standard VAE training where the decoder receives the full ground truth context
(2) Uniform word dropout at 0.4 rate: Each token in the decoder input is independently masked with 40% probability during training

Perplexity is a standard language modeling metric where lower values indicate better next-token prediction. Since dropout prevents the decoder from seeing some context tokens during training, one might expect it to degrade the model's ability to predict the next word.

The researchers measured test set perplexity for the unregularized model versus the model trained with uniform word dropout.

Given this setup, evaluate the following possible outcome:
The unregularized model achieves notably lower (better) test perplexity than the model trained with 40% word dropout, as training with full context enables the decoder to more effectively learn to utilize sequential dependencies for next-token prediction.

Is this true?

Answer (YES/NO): NO